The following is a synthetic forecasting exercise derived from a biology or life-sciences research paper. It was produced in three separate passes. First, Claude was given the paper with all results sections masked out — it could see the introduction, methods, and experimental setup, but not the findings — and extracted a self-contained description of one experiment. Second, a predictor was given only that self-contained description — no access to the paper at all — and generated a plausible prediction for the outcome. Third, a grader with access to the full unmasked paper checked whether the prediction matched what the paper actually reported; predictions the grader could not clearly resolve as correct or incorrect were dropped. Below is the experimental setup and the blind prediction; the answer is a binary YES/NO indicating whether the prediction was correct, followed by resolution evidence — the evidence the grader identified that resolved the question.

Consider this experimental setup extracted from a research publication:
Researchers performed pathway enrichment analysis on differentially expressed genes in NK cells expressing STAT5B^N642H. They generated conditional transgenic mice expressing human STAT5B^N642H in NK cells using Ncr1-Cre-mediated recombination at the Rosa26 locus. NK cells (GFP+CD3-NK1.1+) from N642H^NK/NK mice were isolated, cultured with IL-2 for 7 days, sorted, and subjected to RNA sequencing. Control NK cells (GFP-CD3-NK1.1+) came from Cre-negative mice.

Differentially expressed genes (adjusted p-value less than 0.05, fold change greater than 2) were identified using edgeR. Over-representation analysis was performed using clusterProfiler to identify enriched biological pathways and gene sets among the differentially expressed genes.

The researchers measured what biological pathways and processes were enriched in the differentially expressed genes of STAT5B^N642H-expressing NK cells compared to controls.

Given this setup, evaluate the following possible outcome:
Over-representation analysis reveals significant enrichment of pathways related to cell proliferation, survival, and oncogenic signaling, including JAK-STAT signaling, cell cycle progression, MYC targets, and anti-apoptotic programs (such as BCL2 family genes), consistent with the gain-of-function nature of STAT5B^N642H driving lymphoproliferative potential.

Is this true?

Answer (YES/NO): NO